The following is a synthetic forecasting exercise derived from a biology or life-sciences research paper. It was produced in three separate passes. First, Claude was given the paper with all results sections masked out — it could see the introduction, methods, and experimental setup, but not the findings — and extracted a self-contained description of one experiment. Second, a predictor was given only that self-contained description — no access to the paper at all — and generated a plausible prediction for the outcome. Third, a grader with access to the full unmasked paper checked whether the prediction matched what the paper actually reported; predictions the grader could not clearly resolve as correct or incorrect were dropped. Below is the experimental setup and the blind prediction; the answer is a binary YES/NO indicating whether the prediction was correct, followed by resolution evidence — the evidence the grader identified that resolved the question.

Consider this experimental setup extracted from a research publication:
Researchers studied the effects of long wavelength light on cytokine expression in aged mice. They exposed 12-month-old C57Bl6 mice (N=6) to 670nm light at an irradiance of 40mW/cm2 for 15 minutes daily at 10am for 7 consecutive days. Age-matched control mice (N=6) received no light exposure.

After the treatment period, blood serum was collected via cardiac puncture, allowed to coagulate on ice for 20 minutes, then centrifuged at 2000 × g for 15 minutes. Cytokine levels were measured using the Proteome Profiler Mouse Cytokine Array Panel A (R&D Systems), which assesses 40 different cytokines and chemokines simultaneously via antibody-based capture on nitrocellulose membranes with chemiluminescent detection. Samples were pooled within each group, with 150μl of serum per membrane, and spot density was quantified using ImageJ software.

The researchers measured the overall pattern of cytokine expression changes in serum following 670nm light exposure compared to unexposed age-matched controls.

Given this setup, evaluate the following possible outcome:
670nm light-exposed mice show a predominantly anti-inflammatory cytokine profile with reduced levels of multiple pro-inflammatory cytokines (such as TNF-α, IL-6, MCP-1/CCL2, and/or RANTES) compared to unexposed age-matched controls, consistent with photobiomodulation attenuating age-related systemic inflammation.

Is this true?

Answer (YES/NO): NO